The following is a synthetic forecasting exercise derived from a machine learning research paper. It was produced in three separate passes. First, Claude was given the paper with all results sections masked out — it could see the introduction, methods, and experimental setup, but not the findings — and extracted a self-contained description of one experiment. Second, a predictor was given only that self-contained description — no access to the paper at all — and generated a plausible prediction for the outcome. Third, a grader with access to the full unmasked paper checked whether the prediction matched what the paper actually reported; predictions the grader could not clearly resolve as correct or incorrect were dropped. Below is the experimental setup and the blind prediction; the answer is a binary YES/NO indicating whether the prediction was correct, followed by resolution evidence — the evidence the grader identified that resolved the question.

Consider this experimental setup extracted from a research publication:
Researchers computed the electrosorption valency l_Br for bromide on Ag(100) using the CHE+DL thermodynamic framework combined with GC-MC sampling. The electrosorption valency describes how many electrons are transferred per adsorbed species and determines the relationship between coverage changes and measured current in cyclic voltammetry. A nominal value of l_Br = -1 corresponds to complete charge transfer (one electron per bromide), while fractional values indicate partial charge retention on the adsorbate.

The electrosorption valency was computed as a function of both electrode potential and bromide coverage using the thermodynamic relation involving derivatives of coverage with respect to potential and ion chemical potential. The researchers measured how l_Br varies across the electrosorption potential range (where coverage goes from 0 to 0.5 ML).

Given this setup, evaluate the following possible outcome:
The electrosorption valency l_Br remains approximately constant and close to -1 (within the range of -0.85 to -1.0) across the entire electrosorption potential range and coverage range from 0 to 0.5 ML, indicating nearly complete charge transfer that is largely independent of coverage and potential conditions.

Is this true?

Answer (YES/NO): NO